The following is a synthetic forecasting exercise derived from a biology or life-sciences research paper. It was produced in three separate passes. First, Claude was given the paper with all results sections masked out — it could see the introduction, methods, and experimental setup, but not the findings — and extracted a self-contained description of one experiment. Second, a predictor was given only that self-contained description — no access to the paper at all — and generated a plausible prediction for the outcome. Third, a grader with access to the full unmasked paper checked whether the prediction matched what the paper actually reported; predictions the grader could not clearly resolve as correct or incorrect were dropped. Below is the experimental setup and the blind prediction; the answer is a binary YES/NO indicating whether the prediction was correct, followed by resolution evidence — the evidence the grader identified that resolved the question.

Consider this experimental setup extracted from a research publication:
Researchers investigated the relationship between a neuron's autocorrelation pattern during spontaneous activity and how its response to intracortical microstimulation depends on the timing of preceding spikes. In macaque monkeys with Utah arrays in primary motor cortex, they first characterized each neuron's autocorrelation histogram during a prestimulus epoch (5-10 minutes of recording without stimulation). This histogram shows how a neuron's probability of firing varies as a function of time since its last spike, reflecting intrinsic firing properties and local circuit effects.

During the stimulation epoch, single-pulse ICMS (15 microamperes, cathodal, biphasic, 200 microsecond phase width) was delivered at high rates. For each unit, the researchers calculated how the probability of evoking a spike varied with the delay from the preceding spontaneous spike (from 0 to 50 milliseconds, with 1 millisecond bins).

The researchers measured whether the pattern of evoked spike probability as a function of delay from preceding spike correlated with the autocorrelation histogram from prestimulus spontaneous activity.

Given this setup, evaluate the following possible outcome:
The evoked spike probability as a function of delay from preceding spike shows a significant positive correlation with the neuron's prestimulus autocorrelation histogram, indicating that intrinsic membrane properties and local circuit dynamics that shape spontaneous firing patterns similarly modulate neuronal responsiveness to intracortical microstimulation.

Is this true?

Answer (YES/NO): YES